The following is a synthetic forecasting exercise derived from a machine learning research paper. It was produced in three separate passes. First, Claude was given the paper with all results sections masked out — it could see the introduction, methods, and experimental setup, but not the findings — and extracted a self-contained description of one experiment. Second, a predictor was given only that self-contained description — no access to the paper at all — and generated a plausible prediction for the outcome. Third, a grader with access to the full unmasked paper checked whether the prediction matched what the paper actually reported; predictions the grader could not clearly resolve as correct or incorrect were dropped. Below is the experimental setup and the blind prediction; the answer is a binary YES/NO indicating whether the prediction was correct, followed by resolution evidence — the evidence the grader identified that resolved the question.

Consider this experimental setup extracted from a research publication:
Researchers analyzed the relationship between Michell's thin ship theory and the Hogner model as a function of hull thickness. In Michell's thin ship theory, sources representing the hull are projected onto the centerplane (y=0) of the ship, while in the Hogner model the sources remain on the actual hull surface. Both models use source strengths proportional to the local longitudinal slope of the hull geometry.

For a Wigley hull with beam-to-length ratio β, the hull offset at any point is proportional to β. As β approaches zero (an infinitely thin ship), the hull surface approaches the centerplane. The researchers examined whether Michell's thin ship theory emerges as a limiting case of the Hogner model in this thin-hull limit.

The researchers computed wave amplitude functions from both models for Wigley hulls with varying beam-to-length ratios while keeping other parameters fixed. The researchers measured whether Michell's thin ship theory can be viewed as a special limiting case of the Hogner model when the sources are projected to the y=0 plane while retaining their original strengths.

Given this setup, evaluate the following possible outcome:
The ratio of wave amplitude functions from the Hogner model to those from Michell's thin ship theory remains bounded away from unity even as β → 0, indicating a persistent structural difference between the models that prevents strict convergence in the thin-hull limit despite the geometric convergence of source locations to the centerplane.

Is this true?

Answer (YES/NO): NO